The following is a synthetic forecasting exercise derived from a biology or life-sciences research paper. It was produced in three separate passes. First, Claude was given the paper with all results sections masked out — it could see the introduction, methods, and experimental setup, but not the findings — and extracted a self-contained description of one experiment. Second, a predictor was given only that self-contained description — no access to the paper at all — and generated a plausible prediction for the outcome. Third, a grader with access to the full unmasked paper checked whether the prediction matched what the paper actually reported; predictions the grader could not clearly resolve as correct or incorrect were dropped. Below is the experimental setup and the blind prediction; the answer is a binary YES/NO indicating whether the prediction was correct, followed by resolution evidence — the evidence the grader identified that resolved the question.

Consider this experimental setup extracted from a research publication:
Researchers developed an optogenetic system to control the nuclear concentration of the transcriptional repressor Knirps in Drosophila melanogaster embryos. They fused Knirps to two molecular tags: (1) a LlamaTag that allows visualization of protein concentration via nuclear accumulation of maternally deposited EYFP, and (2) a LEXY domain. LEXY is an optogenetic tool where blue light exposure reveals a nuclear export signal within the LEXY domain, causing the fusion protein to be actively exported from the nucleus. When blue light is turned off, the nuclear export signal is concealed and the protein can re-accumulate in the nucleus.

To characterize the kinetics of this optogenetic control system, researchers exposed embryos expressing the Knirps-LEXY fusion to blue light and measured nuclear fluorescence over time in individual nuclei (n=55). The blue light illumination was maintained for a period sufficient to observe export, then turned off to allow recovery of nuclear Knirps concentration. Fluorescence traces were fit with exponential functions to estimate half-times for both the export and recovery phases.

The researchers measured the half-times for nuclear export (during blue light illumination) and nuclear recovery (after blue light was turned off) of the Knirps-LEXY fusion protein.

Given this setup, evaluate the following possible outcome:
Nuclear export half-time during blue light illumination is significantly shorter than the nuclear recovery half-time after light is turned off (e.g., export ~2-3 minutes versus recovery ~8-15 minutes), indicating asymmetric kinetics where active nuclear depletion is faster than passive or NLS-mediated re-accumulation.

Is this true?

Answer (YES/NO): NO